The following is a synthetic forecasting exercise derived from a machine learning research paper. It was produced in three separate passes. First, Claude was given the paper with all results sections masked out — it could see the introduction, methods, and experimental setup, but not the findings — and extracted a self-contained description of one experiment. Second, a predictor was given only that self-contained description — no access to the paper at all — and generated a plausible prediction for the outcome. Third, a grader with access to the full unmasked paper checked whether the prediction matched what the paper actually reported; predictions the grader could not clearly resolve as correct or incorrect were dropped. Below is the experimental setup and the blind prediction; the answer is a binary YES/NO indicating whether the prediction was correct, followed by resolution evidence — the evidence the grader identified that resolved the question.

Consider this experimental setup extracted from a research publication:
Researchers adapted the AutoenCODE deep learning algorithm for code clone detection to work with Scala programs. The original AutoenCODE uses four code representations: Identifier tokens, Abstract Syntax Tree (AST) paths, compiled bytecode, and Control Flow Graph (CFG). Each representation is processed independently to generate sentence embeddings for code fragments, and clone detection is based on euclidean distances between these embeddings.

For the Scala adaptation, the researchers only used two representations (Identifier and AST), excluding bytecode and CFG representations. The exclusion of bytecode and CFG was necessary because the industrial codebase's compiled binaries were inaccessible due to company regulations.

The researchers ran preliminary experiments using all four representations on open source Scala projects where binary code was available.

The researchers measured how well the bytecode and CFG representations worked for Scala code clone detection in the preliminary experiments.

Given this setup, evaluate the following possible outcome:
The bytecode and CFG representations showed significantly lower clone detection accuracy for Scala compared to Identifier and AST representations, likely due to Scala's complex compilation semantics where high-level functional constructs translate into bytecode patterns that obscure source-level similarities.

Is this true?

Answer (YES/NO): YES